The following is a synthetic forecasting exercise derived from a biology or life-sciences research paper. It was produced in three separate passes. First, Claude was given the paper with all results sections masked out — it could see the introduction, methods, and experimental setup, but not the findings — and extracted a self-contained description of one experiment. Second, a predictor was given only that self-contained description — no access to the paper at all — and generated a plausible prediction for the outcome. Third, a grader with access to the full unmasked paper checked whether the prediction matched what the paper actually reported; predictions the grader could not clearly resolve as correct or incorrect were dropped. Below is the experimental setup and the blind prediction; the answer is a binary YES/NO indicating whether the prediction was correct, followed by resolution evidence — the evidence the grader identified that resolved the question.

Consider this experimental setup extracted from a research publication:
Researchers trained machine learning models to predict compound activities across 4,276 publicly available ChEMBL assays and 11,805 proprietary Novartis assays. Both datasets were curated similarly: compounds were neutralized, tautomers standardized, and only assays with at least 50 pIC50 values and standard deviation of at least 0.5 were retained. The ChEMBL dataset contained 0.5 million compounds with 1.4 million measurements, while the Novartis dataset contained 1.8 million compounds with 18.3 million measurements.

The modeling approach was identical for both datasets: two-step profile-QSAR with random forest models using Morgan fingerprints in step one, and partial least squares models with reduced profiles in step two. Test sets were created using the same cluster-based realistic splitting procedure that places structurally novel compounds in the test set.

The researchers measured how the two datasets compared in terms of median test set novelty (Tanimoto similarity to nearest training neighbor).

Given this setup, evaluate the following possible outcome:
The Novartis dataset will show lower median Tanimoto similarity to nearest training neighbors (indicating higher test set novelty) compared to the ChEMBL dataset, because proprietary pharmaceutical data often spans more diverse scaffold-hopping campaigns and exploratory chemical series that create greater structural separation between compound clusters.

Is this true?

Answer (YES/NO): YES